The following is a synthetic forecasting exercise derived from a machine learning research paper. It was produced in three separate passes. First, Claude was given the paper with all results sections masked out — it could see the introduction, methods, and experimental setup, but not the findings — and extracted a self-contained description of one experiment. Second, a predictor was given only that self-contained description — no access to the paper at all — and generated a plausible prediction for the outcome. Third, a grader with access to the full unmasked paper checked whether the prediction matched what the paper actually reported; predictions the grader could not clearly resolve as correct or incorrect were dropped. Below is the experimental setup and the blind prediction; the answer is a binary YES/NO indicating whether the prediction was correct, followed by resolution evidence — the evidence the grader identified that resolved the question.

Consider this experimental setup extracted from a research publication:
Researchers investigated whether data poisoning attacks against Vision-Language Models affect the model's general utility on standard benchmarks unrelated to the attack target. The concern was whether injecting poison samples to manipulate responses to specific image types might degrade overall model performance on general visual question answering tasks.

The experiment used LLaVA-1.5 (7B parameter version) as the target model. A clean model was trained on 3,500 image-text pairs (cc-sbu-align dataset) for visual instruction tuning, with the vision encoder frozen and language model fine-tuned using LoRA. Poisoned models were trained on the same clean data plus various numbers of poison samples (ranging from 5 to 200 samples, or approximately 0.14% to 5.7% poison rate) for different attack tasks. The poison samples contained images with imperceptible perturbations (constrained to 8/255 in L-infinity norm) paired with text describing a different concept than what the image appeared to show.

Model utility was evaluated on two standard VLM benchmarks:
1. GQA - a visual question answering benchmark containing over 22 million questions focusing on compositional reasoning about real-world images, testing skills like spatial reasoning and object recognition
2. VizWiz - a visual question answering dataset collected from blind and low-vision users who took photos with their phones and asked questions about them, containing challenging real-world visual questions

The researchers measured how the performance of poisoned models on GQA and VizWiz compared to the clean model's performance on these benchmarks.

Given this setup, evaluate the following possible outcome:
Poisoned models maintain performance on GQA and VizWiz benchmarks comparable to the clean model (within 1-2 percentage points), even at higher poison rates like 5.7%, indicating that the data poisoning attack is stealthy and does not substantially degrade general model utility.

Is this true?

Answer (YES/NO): YES